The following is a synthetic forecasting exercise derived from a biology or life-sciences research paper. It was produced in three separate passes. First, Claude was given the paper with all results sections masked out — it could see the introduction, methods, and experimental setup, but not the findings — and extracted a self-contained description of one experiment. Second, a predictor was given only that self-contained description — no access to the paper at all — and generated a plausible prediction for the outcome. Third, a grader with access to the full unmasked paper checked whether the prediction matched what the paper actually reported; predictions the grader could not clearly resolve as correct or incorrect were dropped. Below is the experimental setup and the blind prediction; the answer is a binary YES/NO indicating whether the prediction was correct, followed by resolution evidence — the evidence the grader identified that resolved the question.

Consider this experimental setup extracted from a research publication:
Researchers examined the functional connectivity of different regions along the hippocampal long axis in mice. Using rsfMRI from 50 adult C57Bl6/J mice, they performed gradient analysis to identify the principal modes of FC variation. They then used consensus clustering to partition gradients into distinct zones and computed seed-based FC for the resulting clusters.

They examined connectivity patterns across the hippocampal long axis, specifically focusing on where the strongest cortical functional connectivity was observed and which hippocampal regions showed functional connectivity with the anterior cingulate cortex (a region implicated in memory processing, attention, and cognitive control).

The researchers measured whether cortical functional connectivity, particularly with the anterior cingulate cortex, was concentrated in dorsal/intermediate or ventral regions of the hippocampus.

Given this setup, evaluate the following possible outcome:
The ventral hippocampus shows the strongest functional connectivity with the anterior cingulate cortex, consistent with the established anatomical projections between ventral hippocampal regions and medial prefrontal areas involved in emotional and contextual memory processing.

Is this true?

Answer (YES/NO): NO